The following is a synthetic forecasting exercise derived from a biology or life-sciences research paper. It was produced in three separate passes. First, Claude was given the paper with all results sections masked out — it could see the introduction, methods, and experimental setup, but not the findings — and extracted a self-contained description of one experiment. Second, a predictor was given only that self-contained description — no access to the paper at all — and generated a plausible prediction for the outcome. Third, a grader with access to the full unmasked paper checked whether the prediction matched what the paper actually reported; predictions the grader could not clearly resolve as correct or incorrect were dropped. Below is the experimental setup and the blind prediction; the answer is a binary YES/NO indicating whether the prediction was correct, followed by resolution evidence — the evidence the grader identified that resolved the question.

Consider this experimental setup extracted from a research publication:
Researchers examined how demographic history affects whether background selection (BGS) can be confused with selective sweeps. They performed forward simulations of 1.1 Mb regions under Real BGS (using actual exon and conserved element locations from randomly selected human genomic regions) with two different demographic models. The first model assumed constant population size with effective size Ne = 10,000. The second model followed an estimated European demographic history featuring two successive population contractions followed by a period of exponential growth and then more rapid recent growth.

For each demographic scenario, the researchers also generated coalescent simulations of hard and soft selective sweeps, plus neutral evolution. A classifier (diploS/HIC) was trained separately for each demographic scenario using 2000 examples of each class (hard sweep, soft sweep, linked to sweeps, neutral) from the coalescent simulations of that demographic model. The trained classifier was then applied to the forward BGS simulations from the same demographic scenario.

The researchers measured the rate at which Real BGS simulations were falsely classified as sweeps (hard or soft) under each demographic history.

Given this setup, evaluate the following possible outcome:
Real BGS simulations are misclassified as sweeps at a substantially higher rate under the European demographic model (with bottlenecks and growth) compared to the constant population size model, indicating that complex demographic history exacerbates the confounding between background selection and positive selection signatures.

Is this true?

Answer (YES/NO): NO